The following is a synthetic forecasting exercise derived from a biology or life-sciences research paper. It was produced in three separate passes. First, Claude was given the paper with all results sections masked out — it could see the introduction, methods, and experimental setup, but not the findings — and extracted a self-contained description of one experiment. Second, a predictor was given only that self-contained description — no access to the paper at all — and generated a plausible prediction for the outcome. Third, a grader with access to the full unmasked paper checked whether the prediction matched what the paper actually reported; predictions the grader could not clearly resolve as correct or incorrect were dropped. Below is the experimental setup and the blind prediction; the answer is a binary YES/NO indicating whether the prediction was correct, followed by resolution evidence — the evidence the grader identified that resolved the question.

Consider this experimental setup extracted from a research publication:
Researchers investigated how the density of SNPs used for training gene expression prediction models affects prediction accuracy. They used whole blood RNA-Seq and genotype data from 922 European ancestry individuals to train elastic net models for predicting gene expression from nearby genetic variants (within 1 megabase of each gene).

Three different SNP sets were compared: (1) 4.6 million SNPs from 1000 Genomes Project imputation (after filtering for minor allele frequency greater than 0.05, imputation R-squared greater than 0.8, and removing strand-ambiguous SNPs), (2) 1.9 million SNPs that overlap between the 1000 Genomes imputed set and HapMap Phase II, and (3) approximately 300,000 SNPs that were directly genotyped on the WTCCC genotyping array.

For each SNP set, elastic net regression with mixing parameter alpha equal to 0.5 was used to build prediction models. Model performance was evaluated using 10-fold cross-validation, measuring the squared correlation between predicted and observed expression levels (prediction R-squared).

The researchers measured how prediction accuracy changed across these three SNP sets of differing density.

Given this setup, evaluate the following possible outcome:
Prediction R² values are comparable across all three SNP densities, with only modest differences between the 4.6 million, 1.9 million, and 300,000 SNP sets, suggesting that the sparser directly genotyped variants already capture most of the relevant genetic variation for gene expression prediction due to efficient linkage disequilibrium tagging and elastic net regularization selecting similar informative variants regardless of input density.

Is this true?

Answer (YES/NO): NO